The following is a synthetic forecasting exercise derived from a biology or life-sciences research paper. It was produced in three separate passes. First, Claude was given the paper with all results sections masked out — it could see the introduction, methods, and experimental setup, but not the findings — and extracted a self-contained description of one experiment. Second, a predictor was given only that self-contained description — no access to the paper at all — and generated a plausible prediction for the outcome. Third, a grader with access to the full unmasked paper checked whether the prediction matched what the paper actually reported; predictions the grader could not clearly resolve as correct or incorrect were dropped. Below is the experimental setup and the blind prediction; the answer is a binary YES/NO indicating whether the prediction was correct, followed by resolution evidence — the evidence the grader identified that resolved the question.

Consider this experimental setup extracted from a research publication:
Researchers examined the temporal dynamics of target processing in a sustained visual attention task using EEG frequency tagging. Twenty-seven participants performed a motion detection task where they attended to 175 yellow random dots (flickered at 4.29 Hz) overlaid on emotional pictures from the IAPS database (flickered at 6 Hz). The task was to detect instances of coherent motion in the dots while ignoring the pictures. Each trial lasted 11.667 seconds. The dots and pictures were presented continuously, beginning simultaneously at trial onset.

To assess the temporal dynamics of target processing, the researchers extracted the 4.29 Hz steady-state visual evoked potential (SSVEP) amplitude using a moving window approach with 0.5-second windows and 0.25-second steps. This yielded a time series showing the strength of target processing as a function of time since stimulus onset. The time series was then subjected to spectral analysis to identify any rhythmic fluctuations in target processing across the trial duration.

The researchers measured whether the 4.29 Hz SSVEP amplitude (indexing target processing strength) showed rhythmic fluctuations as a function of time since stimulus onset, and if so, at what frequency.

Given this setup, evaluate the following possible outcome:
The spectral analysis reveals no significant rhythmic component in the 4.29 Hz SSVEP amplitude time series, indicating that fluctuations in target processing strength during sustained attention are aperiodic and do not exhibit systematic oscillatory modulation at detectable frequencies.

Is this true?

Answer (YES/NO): NO